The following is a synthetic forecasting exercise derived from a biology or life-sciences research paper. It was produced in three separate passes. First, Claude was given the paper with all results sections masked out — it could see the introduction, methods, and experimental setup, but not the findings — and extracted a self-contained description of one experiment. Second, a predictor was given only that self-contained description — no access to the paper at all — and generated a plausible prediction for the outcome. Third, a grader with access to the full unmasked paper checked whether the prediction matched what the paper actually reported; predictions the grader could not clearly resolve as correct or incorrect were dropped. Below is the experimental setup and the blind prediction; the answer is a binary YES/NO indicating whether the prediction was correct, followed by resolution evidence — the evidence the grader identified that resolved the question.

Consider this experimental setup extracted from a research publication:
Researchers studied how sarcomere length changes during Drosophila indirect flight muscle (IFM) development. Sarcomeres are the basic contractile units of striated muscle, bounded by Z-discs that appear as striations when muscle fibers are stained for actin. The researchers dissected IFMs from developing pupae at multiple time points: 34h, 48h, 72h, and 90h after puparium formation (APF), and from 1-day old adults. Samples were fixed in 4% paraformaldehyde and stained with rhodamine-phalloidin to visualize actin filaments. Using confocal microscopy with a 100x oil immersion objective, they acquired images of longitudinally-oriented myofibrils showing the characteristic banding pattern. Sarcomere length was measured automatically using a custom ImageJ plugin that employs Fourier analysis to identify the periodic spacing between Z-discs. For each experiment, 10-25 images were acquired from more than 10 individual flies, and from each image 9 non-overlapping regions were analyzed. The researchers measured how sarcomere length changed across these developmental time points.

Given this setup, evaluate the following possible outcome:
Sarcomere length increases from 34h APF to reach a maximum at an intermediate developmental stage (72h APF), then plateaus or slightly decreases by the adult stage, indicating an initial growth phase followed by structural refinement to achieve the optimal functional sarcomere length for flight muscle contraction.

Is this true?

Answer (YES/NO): NO